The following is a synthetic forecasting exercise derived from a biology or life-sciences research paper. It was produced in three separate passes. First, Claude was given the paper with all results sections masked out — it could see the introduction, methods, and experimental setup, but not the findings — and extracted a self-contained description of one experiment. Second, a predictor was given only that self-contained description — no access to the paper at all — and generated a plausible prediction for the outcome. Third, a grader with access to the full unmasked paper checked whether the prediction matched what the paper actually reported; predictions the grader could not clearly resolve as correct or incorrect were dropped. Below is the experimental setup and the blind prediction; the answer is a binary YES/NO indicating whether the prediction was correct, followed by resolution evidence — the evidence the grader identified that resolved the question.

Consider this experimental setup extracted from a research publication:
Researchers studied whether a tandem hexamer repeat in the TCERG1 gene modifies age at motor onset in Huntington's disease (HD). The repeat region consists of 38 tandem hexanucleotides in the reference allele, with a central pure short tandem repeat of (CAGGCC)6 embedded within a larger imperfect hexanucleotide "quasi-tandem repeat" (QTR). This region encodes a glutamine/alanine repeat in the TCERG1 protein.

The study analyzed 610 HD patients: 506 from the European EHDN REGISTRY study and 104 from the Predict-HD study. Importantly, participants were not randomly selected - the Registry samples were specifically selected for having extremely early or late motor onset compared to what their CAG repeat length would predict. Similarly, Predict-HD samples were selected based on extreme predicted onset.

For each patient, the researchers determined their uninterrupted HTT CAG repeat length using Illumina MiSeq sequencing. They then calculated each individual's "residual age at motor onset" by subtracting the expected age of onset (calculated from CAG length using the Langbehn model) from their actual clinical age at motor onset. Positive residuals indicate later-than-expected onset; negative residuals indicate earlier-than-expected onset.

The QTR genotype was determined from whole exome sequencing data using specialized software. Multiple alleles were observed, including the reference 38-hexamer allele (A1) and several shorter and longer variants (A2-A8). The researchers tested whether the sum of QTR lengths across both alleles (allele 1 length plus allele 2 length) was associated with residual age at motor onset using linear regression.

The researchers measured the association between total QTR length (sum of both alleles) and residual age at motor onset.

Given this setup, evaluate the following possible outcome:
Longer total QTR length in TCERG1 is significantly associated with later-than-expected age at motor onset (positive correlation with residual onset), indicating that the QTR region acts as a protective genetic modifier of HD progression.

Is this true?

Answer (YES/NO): NO